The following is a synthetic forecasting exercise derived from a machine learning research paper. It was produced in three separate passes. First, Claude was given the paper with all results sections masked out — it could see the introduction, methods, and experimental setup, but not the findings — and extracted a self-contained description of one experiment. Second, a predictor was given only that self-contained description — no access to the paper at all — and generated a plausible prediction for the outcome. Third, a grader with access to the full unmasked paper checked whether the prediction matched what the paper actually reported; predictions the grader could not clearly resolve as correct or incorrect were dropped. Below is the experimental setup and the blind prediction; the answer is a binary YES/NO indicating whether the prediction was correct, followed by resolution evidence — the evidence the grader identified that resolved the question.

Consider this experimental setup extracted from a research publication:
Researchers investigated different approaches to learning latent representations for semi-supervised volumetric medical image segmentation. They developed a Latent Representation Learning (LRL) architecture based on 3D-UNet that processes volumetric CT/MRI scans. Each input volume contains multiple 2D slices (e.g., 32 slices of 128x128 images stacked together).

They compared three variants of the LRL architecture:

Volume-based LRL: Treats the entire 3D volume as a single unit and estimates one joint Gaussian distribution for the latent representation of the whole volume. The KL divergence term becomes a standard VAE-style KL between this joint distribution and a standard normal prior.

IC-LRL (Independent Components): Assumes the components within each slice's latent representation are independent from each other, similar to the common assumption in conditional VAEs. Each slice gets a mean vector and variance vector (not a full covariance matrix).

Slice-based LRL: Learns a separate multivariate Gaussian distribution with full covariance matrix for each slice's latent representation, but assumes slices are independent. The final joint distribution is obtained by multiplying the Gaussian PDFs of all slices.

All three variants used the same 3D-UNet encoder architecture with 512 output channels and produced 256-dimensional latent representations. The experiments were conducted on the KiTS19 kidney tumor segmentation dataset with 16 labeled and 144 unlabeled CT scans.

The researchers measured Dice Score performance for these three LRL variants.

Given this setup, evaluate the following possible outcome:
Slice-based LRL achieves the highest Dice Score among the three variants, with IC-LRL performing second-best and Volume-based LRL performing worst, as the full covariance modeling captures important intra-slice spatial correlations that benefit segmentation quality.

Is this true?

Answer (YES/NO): YES